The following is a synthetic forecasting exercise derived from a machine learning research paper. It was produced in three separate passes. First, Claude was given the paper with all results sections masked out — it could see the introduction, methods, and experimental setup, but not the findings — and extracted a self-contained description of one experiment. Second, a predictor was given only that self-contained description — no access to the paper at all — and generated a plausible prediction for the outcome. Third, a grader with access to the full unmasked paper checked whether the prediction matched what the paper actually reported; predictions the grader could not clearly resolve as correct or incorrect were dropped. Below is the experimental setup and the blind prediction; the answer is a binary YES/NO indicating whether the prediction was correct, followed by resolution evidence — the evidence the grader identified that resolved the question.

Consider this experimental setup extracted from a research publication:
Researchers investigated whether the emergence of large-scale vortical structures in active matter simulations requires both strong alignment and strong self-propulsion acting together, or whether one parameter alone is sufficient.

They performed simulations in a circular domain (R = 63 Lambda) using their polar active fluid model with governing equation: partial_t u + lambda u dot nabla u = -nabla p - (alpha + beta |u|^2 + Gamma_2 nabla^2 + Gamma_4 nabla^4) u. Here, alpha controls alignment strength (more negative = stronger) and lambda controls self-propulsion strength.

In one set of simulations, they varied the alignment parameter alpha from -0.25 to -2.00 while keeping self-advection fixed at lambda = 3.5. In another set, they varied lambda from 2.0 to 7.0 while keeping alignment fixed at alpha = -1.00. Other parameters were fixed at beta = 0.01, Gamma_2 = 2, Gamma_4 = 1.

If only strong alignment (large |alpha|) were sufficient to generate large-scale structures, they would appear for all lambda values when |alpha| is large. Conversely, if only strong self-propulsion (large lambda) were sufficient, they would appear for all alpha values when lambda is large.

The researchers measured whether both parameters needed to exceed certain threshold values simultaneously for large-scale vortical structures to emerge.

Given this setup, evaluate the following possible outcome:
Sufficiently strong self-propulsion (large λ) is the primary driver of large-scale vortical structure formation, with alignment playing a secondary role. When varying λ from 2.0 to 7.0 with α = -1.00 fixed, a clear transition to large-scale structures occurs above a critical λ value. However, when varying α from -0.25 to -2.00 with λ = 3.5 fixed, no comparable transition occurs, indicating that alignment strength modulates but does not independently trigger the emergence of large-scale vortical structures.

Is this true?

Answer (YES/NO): NO